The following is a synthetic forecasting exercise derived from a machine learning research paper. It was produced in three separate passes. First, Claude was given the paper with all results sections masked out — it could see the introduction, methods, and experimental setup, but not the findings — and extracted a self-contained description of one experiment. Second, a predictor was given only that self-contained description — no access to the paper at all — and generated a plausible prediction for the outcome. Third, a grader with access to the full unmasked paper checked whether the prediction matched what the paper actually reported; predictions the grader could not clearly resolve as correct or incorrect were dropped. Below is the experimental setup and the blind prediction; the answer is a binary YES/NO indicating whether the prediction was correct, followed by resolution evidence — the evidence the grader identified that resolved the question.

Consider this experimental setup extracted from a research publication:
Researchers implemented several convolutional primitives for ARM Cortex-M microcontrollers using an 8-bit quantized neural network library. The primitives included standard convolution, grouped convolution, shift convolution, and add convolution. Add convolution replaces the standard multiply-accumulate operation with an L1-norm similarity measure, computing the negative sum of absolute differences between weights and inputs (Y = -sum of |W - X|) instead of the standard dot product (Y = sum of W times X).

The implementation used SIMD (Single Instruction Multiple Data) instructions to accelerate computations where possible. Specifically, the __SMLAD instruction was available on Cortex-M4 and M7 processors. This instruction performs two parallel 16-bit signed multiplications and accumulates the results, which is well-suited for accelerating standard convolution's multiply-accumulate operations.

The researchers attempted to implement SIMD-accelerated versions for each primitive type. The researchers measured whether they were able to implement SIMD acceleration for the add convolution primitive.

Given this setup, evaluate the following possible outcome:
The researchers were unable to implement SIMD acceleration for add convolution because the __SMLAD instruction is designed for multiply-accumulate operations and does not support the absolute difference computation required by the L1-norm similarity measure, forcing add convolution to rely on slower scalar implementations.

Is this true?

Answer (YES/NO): YES